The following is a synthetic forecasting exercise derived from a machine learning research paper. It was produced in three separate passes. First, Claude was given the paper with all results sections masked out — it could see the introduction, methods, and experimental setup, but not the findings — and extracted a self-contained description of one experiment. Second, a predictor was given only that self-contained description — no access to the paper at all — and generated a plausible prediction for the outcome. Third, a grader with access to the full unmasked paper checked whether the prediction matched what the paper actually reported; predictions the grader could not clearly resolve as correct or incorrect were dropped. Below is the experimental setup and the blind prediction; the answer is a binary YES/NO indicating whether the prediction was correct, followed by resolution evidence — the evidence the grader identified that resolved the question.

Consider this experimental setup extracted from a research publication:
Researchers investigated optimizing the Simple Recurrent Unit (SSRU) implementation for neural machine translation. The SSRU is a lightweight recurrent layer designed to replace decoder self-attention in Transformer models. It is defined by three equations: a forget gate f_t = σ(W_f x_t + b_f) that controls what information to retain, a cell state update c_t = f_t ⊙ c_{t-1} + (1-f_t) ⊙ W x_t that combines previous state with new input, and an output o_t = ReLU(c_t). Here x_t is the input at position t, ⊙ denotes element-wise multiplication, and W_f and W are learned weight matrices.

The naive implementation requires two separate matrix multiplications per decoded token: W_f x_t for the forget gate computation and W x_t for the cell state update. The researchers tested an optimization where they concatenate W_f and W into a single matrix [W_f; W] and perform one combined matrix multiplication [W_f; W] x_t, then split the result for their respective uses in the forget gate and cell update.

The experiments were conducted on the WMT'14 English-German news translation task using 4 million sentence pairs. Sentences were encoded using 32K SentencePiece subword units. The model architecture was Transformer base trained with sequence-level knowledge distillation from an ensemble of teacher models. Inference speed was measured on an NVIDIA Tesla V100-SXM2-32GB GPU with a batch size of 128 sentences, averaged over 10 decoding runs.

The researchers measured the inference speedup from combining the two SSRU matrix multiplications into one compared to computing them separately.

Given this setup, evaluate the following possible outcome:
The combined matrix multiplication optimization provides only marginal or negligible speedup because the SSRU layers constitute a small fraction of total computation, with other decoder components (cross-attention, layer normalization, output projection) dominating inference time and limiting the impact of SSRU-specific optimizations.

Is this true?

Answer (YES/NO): NO